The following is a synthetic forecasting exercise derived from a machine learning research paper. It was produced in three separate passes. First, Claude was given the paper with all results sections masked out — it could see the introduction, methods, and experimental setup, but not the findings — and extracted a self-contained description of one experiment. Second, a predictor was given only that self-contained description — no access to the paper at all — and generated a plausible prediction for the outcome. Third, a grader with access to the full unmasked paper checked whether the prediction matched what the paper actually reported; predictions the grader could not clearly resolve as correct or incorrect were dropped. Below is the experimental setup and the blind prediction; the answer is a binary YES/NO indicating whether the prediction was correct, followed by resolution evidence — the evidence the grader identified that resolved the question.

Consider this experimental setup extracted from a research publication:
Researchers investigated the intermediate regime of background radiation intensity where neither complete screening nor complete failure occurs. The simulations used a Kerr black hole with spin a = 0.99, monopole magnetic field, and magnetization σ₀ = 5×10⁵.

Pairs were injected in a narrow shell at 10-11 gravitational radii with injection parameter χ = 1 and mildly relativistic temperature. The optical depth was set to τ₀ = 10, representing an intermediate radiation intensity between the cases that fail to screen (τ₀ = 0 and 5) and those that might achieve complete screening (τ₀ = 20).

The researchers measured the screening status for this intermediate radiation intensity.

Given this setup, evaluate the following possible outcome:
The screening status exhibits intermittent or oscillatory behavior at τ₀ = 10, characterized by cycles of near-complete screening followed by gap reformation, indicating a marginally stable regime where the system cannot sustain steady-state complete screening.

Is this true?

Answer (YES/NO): NO